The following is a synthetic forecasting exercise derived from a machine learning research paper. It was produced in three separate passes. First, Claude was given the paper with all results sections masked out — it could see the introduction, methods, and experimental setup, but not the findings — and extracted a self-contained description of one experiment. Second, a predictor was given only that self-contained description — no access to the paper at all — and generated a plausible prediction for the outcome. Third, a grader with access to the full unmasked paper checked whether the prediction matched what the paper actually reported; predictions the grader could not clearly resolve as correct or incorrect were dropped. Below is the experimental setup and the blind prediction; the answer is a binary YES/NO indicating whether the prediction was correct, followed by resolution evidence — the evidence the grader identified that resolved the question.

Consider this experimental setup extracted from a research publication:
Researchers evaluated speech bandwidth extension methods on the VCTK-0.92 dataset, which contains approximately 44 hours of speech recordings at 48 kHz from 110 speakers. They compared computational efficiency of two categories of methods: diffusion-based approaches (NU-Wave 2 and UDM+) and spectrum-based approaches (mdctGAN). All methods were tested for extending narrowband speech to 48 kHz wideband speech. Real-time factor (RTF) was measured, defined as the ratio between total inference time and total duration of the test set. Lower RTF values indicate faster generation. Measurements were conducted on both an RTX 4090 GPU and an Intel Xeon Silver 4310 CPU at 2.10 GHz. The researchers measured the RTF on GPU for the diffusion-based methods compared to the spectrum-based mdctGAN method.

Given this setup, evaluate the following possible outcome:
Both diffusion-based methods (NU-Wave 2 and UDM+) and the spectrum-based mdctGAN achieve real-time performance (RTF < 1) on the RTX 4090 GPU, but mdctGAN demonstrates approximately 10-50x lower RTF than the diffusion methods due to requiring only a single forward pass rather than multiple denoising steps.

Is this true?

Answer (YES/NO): NO